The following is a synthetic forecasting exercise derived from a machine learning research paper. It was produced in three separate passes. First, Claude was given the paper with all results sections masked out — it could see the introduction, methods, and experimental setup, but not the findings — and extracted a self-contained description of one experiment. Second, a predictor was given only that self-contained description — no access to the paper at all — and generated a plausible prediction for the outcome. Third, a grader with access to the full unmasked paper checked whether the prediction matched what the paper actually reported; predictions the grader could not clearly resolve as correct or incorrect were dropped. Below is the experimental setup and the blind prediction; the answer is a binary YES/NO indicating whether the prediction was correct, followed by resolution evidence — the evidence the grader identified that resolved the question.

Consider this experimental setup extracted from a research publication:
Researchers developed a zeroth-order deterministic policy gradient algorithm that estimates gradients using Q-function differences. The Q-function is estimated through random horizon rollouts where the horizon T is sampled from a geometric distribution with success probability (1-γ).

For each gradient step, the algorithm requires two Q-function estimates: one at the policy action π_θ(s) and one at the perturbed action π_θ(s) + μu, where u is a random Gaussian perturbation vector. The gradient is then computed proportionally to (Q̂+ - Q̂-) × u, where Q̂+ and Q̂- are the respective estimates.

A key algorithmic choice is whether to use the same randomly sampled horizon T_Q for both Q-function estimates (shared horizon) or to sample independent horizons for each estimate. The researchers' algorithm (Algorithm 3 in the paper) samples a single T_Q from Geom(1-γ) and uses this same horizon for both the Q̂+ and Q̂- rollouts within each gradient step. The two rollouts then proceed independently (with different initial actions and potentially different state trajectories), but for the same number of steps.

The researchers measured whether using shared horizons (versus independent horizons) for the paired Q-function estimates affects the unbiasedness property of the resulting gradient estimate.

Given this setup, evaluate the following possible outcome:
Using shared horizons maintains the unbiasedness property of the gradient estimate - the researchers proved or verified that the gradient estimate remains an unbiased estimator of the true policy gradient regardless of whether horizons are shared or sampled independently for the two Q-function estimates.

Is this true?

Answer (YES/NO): NO